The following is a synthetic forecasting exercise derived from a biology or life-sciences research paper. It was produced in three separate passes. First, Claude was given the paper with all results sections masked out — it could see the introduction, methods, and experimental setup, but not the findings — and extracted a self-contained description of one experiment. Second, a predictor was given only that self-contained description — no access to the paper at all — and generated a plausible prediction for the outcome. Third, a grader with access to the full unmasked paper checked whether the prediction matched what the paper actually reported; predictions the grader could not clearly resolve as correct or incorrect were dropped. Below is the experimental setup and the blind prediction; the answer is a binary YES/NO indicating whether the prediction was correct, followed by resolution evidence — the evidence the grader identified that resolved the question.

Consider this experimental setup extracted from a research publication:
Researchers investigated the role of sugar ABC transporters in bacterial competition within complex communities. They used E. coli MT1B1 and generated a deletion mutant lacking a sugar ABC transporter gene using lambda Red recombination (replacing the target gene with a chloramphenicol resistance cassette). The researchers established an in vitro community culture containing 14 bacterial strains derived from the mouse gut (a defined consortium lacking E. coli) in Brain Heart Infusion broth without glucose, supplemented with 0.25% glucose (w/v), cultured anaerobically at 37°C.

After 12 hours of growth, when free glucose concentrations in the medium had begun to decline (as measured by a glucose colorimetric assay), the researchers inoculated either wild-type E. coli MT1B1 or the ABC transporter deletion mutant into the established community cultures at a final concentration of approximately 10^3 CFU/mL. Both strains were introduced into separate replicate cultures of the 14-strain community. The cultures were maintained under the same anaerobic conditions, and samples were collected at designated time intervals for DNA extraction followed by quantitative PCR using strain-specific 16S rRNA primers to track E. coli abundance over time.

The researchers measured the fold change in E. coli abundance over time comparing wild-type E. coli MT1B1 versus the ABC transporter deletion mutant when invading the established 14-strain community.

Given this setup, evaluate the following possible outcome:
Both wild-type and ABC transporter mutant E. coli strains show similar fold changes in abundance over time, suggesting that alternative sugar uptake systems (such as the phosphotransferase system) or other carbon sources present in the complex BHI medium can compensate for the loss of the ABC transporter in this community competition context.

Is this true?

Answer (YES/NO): NO